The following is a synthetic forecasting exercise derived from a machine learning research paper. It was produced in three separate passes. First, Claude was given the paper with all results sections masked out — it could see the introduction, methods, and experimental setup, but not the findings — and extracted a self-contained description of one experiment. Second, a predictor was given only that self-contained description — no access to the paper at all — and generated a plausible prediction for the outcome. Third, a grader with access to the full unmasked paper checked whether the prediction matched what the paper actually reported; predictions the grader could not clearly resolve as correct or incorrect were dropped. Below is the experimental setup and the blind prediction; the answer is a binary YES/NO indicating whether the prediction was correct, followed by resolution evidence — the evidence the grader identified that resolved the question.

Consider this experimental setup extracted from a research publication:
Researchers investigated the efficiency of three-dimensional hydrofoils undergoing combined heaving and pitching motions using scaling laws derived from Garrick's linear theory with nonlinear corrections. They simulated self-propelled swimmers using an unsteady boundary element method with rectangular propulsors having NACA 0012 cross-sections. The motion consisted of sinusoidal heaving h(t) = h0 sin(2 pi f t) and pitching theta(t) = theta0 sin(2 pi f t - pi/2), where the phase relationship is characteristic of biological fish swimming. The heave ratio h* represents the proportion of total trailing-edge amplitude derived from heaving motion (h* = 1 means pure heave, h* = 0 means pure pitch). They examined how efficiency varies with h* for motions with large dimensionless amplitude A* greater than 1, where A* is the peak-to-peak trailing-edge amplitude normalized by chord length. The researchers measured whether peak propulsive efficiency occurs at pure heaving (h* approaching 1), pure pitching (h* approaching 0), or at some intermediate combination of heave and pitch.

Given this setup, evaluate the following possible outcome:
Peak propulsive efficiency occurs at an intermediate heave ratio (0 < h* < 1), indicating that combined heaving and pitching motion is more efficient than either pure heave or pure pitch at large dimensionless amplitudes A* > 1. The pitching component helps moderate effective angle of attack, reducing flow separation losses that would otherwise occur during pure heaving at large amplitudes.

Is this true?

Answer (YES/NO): YES